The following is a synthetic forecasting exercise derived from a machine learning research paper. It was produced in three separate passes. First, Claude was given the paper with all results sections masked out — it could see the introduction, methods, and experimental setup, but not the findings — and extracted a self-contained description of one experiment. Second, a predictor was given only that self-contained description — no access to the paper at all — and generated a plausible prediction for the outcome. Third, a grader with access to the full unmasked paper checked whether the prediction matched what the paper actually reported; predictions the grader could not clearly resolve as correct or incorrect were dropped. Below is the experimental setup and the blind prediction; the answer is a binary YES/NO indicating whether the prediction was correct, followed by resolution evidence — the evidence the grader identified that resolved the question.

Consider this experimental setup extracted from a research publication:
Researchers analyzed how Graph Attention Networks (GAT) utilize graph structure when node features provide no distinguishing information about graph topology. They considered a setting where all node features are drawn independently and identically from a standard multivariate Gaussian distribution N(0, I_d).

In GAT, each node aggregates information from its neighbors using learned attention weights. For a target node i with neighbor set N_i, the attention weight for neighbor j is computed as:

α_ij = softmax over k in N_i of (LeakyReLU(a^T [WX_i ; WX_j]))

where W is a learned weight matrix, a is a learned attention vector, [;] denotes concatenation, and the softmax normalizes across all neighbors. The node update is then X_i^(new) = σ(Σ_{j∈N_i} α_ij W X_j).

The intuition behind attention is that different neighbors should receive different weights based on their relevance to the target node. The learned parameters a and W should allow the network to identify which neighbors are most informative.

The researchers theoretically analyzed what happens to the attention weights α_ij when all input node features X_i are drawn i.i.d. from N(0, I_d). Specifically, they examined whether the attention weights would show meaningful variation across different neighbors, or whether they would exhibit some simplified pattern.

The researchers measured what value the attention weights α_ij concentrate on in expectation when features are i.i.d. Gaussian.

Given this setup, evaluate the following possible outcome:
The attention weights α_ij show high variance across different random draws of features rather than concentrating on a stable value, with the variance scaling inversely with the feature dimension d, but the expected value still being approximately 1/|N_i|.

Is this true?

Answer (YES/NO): NO